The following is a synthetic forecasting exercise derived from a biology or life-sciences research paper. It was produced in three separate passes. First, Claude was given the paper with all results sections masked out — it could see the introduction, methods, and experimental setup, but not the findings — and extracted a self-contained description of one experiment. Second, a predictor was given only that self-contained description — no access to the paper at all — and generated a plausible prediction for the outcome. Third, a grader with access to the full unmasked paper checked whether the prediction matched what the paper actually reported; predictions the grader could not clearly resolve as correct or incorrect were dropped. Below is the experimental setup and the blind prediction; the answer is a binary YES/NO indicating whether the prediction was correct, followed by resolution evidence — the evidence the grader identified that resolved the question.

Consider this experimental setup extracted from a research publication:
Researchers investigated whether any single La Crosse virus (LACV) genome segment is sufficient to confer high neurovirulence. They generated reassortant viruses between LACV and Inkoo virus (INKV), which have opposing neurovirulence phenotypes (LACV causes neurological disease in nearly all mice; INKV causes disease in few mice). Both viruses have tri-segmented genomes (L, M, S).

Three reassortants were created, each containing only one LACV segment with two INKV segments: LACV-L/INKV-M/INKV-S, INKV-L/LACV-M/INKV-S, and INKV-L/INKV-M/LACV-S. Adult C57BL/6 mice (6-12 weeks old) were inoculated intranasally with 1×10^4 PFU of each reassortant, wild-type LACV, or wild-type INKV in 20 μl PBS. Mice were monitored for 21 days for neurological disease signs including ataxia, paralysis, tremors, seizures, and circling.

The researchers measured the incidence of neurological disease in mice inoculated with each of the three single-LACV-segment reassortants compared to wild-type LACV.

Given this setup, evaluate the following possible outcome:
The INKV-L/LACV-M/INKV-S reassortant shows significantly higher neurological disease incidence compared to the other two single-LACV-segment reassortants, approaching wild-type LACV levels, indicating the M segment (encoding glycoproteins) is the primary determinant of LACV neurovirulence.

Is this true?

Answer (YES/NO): NO